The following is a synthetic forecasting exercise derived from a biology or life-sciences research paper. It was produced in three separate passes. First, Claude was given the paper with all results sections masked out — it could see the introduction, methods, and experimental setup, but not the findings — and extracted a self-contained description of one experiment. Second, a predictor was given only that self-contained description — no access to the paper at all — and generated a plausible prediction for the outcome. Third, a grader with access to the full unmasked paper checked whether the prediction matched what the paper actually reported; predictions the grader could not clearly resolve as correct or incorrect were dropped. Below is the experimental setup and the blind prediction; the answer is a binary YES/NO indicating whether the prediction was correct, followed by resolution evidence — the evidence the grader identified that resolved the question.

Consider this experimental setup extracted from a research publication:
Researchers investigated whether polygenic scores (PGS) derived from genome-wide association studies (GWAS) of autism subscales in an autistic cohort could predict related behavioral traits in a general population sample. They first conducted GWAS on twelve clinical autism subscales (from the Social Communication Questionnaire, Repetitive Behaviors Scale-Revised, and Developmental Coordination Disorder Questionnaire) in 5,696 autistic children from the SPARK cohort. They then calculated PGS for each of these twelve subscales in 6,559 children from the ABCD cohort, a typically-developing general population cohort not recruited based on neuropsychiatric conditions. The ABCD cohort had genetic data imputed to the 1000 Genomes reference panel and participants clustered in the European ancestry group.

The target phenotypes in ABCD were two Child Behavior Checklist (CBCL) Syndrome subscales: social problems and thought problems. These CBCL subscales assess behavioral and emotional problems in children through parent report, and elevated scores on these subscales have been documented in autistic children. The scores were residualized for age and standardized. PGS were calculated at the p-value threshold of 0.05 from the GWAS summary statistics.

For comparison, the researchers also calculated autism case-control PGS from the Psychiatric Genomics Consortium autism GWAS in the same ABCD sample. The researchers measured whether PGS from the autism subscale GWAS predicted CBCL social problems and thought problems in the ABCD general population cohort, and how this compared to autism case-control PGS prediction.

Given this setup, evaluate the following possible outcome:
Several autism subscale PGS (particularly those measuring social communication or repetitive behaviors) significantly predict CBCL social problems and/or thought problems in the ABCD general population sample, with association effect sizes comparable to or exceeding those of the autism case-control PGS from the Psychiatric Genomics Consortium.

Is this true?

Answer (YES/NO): YES